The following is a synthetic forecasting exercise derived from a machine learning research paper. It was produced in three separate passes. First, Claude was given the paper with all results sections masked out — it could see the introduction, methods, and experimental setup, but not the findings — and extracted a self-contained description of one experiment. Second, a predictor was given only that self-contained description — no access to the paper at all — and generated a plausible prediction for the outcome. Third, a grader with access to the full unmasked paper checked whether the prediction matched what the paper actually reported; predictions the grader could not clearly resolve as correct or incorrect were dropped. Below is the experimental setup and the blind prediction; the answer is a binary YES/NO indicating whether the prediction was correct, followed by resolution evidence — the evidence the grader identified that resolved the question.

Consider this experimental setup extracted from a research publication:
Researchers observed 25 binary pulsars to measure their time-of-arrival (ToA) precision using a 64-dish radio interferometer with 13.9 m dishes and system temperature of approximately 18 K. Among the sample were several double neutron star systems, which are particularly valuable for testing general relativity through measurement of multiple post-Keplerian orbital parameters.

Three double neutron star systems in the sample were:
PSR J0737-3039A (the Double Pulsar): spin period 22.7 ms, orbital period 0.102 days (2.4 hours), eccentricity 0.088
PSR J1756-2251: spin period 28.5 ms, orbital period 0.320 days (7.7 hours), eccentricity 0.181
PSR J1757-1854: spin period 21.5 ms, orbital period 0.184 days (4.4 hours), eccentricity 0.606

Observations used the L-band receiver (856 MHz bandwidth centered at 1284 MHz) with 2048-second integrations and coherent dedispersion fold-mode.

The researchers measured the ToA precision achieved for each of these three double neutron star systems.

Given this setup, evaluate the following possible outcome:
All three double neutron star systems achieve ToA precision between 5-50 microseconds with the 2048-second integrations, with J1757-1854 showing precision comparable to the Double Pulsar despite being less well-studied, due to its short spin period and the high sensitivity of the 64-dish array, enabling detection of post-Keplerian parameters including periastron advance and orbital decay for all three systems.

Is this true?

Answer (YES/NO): NO